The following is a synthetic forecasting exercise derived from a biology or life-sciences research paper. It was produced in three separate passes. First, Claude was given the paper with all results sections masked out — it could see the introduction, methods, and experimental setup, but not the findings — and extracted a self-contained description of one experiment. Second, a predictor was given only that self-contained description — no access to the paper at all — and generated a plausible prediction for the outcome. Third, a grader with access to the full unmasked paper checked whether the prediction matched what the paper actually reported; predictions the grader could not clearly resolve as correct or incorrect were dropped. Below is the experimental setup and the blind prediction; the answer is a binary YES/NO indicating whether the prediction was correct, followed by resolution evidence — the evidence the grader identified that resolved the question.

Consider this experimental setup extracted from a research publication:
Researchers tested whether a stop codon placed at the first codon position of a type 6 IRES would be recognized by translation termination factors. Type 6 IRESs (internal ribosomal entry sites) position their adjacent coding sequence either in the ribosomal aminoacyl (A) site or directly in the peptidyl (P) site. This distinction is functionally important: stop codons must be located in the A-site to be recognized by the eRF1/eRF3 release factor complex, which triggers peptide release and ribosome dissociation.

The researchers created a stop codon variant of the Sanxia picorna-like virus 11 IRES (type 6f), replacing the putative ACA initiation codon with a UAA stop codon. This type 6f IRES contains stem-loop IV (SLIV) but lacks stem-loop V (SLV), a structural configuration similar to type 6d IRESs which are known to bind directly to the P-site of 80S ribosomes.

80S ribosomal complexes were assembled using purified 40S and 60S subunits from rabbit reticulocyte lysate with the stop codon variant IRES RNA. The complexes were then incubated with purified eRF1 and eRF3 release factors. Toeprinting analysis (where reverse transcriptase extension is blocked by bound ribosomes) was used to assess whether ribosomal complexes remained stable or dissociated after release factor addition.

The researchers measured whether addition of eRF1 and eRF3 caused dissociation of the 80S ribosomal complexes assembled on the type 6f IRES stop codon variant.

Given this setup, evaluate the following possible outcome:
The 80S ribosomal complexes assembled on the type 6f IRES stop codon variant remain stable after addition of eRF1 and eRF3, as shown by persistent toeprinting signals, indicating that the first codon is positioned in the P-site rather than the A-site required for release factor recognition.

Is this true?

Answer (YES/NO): NO